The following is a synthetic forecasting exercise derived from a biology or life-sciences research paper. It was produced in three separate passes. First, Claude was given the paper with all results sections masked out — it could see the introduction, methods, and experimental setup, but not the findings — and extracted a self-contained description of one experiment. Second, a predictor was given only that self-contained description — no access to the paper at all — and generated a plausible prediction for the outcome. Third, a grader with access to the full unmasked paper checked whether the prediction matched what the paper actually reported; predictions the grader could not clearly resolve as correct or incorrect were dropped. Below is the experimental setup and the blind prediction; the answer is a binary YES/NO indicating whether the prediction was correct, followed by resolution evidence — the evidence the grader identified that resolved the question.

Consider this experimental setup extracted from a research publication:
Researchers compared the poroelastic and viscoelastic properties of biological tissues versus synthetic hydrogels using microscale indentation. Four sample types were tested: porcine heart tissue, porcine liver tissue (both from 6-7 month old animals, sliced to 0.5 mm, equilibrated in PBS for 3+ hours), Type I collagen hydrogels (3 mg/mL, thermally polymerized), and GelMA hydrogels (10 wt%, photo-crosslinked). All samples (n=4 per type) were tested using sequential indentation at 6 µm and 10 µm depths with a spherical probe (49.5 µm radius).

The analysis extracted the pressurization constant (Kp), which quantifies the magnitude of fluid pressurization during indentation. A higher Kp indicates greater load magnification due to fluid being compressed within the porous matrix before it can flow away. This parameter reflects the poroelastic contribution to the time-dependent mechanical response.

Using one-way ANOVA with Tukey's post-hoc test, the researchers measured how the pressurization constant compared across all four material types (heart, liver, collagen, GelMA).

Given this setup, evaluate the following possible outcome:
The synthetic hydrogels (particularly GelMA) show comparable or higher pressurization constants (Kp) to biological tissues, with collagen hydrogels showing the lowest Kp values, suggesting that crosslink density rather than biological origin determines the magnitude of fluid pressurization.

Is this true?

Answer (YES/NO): NO